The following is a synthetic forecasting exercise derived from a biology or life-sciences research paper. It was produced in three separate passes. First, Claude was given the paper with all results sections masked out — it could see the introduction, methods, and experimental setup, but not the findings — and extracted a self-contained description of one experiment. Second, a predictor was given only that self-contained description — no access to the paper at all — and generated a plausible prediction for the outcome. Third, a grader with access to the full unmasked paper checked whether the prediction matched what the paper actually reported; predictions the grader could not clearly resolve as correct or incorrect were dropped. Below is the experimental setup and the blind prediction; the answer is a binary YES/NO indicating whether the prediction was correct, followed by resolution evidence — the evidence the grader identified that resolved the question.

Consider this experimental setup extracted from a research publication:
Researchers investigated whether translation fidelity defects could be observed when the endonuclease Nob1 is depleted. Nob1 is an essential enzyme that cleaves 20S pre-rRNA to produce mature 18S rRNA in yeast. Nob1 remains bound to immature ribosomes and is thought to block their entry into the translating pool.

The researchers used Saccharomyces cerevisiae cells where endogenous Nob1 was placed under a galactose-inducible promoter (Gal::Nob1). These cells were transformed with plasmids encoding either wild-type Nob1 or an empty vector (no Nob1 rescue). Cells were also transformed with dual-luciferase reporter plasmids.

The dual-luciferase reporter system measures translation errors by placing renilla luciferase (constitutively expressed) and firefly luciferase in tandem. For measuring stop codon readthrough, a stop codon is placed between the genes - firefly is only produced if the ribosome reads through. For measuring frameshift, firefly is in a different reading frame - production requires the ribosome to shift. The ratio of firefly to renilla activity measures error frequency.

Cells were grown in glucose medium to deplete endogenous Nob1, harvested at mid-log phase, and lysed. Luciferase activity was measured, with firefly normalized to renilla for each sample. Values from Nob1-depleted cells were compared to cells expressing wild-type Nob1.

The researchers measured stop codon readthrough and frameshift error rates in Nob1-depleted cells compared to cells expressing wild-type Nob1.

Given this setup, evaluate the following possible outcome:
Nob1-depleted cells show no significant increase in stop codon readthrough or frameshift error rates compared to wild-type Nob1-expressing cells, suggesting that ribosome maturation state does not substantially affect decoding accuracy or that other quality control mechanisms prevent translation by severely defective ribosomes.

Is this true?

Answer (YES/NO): NO